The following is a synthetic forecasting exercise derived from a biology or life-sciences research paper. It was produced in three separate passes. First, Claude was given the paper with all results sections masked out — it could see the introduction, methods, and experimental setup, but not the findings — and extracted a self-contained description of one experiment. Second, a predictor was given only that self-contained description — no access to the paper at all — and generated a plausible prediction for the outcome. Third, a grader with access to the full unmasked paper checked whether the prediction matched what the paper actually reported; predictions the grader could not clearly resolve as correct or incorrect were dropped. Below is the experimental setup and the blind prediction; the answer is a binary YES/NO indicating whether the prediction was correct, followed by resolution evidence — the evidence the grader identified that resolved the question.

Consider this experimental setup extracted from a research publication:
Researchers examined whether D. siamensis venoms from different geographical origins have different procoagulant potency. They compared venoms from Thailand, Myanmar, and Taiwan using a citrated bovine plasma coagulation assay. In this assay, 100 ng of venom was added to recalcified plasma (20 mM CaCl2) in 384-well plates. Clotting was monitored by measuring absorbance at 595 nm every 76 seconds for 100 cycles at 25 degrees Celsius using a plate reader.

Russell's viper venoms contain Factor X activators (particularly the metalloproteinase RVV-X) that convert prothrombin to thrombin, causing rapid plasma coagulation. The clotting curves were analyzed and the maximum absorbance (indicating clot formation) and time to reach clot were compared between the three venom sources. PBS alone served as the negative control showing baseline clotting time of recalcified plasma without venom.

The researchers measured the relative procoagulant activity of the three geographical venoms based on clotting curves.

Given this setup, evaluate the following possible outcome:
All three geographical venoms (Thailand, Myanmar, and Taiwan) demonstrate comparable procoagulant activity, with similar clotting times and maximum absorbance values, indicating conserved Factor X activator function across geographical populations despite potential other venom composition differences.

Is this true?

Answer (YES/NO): YES